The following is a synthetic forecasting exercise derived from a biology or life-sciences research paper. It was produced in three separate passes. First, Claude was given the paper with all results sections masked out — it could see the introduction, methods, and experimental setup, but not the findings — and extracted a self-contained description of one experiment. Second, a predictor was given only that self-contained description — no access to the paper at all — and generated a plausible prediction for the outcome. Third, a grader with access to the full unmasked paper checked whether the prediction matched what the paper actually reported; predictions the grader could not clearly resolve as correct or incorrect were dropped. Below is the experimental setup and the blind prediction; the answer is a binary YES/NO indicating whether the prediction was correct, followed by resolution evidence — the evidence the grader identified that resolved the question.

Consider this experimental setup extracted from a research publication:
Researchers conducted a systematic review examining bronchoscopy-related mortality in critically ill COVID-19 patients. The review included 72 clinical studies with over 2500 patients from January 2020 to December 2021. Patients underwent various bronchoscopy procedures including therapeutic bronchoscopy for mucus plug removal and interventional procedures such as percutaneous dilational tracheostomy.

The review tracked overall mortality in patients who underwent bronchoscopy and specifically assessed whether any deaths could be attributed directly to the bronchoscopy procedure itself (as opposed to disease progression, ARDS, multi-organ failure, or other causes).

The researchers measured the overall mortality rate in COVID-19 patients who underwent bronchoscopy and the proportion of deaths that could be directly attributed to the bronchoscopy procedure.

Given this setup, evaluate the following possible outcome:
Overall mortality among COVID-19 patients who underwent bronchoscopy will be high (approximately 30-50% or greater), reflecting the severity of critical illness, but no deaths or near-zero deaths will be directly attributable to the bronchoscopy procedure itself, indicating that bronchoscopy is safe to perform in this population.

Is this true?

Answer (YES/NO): NO